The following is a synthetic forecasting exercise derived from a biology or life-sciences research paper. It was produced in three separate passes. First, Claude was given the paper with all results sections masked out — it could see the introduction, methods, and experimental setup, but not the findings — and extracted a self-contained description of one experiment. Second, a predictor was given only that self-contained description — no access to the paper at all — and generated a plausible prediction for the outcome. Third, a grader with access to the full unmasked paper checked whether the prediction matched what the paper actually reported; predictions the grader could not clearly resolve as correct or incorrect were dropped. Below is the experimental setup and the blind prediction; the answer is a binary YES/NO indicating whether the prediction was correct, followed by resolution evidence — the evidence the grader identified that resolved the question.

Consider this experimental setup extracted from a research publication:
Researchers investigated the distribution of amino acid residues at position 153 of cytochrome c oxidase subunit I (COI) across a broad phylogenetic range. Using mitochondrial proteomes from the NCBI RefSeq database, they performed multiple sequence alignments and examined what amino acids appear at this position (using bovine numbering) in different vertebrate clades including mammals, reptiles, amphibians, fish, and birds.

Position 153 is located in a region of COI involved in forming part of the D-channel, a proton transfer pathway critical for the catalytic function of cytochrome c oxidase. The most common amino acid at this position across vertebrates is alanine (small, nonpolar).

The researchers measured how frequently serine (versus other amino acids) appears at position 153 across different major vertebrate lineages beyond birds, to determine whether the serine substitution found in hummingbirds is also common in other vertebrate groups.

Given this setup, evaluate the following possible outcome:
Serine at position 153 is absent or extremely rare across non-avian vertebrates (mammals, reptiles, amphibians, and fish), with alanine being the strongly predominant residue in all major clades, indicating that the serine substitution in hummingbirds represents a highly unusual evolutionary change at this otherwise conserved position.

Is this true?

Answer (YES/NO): YES